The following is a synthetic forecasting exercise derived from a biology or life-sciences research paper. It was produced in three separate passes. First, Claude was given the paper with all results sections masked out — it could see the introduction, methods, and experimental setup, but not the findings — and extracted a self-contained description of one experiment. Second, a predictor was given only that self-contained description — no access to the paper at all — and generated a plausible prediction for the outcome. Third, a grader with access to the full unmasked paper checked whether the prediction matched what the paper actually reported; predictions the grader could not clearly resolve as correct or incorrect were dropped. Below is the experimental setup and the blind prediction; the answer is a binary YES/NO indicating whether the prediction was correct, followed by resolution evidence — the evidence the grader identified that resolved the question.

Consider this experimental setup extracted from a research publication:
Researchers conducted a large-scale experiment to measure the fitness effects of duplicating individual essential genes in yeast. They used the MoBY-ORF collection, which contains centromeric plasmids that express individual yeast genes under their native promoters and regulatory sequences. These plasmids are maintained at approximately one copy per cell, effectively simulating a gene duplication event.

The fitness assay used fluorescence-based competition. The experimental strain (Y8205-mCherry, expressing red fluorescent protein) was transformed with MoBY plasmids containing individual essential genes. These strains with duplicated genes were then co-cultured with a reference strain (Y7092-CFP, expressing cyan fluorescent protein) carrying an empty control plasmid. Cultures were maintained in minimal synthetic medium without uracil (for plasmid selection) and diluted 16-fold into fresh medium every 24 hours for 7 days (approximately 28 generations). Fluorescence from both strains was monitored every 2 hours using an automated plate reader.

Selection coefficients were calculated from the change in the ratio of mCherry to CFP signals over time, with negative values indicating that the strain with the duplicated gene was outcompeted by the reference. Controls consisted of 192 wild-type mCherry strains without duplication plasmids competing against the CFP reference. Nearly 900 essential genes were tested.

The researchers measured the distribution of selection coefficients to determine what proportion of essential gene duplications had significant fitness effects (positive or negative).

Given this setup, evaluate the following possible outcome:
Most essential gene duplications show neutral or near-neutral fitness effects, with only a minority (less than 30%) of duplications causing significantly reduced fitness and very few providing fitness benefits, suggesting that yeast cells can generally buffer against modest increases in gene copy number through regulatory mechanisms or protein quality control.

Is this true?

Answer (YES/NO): YES